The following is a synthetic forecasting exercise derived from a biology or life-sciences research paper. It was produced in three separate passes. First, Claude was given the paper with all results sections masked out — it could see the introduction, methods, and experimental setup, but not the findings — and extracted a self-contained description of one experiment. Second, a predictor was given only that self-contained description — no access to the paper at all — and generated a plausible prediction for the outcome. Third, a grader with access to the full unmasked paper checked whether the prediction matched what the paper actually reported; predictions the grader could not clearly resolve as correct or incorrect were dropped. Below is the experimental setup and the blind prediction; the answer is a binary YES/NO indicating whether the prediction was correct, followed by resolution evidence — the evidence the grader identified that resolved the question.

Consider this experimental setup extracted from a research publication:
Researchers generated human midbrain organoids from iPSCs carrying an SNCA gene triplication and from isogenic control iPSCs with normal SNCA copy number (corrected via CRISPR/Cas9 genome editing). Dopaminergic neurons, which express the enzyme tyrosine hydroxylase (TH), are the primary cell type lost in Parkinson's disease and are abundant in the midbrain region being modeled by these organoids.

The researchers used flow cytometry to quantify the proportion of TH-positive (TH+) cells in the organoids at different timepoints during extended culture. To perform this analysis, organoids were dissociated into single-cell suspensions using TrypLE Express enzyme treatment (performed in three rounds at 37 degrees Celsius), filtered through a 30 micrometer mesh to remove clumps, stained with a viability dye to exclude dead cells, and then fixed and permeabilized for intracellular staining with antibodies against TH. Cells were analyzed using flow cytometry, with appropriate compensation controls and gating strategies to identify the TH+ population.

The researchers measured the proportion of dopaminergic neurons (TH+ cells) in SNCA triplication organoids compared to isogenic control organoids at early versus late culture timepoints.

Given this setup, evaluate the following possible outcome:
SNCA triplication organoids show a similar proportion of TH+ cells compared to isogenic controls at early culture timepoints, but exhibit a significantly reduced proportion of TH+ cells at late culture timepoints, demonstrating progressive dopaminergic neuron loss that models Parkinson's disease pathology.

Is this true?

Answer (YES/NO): YES